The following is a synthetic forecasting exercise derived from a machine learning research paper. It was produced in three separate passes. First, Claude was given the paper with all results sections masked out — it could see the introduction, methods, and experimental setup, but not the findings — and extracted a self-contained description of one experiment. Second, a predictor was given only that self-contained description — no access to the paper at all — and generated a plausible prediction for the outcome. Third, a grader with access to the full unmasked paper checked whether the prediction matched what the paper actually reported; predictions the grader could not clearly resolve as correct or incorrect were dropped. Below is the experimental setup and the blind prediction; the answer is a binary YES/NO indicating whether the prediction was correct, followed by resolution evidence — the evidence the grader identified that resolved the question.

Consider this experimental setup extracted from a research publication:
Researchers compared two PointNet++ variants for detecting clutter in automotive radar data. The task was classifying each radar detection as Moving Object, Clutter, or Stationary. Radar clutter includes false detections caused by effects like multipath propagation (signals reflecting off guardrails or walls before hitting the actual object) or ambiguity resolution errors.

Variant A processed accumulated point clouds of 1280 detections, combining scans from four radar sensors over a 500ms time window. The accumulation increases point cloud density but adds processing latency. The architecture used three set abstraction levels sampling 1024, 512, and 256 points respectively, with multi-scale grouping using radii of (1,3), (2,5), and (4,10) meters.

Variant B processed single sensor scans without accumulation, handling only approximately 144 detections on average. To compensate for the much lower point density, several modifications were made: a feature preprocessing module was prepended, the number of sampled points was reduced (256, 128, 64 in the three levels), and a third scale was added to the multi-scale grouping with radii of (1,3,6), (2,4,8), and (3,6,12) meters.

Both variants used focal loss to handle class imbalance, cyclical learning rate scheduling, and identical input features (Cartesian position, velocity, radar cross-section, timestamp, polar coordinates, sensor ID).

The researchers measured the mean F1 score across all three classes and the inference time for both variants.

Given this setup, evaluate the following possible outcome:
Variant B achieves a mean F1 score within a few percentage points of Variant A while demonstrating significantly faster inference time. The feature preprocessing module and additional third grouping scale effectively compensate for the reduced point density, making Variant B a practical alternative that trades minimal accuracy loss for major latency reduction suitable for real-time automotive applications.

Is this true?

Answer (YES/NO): NO